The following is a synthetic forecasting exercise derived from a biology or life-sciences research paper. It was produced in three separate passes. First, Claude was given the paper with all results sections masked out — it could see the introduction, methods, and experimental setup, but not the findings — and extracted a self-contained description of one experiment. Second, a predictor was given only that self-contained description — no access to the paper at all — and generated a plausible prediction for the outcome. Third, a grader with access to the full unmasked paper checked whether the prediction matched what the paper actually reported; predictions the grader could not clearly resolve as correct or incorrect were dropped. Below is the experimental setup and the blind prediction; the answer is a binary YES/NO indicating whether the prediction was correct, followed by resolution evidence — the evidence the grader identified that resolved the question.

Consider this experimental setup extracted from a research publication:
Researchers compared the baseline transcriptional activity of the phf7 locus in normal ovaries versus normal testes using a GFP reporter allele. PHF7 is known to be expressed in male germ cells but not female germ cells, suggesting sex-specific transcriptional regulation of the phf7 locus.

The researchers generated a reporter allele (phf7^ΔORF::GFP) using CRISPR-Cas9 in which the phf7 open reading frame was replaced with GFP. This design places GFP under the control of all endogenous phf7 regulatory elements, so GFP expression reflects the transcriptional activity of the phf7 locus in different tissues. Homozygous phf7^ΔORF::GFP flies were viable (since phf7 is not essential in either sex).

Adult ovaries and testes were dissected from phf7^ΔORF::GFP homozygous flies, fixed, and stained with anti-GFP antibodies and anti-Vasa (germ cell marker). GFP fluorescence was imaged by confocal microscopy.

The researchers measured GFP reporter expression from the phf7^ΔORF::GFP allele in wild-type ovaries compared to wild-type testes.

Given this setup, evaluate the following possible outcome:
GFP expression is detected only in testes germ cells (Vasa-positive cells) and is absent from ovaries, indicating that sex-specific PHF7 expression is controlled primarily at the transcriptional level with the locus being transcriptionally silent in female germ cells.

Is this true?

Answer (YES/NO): NO